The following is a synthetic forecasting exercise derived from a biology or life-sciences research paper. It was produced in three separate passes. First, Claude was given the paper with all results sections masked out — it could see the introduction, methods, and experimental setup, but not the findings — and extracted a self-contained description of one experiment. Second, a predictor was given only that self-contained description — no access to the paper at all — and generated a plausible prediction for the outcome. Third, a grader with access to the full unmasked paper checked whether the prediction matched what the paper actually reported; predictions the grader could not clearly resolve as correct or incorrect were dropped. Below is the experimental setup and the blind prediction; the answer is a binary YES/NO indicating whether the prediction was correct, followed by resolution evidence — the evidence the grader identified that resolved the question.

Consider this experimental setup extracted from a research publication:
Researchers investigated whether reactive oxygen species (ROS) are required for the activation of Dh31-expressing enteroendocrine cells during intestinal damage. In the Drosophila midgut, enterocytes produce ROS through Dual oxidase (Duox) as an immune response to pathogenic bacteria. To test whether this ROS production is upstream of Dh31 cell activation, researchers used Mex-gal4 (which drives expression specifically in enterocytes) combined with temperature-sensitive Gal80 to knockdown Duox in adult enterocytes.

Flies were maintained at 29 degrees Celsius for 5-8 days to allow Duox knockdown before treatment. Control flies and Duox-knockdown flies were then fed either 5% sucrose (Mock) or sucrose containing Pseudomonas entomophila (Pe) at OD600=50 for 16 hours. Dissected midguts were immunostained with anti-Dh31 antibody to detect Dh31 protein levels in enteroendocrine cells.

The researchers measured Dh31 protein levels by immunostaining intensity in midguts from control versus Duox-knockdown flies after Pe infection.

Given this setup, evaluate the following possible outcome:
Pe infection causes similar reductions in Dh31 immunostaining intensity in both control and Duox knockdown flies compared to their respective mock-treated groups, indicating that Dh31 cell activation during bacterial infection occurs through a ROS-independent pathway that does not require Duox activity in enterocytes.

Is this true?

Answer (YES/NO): NO